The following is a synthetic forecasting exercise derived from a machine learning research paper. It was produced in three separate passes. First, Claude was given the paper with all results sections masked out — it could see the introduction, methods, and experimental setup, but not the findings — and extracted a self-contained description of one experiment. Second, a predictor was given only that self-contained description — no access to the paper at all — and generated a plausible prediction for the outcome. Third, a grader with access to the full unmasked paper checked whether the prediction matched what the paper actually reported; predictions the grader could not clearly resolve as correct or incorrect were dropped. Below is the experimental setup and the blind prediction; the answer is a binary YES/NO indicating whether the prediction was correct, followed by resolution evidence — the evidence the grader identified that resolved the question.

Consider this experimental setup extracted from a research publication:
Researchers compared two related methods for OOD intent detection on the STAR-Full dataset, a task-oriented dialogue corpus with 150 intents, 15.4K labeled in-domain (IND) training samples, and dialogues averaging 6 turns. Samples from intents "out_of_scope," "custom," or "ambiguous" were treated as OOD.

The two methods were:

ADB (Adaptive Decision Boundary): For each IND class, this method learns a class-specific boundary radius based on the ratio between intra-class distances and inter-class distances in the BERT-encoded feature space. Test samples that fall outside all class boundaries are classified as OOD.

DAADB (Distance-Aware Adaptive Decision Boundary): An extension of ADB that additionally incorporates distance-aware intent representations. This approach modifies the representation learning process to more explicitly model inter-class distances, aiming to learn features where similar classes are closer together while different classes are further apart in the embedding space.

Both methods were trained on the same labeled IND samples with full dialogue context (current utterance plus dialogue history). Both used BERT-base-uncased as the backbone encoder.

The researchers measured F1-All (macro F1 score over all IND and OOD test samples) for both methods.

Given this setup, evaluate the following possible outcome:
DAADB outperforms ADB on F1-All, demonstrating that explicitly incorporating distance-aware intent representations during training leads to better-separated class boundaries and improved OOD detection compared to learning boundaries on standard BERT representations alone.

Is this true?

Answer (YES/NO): NO